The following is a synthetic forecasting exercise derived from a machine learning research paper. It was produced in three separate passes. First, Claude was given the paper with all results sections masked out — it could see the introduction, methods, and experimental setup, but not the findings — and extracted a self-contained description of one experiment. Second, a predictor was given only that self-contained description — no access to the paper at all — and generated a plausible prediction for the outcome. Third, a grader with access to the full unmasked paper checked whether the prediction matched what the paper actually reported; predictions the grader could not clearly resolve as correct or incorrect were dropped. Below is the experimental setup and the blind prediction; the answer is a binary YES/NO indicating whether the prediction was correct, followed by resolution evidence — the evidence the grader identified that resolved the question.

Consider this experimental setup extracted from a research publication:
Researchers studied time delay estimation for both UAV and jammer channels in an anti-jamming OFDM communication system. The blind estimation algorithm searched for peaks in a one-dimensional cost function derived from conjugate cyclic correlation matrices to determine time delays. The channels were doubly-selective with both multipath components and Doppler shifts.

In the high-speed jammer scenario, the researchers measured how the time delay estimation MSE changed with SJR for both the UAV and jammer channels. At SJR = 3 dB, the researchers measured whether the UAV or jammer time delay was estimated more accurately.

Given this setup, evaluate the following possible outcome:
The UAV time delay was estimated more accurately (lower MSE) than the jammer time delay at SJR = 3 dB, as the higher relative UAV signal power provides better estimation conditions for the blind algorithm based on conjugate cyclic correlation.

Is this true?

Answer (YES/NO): YES